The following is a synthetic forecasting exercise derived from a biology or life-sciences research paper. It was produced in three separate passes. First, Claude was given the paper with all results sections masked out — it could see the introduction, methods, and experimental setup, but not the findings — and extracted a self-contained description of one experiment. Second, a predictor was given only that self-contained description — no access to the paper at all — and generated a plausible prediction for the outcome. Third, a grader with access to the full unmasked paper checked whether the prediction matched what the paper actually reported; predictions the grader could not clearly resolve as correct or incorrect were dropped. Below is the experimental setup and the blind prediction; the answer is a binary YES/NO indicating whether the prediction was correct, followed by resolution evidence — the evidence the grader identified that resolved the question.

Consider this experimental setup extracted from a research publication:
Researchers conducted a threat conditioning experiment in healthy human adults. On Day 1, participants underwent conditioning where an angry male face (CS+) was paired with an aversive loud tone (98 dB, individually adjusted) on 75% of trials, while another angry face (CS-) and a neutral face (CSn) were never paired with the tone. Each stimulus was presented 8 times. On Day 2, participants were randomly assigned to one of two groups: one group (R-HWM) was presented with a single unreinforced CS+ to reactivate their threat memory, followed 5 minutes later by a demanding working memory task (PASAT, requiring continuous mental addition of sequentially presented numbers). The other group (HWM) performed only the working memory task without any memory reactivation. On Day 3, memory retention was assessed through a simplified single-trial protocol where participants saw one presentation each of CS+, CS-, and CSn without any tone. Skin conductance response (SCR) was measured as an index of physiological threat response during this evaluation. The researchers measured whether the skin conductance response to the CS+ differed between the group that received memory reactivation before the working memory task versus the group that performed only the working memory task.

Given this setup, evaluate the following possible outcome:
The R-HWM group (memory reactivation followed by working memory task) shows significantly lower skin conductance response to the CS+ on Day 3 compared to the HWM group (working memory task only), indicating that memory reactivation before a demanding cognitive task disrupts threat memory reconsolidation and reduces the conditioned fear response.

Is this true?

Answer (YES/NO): YES